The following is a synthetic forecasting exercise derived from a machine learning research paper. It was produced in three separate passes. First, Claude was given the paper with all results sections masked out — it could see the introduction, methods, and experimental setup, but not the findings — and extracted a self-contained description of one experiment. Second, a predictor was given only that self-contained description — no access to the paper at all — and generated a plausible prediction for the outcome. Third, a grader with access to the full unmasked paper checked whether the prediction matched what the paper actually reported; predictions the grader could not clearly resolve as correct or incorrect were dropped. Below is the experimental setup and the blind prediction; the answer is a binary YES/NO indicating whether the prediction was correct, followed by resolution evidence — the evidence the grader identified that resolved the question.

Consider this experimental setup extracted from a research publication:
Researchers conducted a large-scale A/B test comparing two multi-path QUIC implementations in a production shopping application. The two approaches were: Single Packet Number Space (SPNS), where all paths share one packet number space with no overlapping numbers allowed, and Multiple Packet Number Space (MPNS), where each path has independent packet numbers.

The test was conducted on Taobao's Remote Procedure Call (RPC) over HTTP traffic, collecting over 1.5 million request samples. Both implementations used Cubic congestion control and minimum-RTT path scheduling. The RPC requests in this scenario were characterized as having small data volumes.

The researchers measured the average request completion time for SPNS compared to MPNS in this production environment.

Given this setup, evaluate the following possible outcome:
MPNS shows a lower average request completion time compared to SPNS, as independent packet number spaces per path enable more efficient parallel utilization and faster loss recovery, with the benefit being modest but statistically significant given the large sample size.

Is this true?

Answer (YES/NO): YES